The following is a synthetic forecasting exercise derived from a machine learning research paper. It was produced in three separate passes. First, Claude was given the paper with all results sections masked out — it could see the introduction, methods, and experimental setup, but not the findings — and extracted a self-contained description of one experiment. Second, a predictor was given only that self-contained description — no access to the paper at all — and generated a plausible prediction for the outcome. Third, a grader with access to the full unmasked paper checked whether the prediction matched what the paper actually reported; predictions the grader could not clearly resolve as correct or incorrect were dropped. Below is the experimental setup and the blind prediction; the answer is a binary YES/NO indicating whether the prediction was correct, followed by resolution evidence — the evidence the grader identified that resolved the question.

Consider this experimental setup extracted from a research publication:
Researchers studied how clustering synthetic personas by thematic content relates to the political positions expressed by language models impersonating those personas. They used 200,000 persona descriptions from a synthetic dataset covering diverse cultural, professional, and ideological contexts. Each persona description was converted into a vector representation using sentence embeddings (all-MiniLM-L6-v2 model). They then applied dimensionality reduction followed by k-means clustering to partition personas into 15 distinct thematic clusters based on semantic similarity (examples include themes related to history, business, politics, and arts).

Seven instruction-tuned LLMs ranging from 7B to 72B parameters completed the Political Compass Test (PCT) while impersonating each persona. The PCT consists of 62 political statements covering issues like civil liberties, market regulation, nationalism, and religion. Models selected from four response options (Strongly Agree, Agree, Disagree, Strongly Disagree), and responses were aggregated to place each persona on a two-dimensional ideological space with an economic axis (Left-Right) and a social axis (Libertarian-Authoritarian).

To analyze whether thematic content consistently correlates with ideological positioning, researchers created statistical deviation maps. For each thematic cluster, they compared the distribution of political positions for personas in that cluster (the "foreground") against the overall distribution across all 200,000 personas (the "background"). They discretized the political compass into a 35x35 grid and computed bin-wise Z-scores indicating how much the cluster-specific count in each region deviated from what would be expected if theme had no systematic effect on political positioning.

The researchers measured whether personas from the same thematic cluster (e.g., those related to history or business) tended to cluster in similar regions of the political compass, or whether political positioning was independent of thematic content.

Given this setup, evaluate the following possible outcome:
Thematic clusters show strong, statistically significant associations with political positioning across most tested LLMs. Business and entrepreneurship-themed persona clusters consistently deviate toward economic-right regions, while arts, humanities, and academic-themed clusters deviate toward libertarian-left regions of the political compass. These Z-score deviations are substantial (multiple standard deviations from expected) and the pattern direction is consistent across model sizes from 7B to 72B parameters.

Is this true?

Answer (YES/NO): NO